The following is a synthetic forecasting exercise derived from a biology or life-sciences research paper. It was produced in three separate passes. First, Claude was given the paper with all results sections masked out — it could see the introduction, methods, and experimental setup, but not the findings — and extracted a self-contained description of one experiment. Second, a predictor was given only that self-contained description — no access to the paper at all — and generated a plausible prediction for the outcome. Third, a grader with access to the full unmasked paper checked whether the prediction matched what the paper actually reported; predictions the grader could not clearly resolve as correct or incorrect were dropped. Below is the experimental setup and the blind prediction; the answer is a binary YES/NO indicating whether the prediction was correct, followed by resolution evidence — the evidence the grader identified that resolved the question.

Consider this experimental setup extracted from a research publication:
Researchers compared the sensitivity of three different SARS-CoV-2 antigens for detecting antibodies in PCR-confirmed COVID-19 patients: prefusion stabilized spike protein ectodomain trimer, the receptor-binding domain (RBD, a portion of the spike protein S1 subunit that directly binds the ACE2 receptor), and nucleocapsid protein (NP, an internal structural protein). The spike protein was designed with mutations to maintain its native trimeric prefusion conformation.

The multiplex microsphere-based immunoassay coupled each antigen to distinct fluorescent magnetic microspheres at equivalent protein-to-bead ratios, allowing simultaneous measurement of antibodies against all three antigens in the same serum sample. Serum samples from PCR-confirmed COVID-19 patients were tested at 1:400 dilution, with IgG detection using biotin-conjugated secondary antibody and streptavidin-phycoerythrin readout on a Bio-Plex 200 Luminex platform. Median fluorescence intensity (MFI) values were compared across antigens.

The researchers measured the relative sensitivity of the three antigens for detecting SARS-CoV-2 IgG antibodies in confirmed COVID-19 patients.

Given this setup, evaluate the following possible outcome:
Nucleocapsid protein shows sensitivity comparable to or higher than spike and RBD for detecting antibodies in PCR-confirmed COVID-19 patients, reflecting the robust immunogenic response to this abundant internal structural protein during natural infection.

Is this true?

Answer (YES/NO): NO